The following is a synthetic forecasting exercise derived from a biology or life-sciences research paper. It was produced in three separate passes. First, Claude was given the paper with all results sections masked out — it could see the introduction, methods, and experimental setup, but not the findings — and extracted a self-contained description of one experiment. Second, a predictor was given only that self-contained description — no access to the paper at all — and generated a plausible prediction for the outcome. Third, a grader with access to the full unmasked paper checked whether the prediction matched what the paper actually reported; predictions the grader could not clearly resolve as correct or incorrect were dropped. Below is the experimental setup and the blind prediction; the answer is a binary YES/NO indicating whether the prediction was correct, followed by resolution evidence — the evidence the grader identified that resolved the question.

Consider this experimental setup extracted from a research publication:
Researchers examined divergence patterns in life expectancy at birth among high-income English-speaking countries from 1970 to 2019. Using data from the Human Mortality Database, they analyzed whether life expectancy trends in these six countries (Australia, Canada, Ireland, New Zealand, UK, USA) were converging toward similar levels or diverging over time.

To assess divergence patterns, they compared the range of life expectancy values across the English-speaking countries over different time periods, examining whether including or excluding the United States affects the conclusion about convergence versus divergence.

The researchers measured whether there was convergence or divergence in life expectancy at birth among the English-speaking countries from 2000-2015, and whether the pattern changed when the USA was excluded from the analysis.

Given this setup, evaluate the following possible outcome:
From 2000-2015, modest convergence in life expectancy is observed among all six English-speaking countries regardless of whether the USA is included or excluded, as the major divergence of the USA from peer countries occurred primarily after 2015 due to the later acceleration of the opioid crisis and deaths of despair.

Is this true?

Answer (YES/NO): NO